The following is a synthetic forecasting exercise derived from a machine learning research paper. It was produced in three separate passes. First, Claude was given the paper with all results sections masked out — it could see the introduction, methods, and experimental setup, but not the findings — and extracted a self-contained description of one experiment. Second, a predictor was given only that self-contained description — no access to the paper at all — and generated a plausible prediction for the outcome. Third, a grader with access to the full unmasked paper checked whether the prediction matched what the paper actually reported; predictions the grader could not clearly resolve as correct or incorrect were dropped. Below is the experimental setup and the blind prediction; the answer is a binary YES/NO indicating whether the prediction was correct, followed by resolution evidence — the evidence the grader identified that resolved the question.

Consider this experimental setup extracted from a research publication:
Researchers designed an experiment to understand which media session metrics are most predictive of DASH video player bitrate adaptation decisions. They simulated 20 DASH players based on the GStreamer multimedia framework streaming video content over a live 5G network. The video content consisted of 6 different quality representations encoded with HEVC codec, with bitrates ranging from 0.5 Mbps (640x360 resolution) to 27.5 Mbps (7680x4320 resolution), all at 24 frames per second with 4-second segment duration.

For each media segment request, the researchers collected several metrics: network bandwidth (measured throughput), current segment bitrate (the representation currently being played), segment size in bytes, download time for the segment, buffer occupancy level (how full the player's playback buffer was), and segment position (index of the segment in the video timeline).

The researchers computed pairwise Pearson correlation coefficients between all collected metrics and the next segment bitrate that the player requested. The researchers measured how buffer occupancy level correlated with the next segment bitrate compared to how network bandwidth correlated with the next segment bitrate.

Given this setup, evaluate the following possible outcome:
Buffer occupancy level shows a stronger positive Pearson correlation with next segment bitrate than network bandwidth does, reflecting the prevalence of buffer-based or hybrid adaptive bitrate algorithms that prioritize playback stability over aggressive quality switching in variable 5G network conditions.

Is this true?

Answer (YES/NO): NO